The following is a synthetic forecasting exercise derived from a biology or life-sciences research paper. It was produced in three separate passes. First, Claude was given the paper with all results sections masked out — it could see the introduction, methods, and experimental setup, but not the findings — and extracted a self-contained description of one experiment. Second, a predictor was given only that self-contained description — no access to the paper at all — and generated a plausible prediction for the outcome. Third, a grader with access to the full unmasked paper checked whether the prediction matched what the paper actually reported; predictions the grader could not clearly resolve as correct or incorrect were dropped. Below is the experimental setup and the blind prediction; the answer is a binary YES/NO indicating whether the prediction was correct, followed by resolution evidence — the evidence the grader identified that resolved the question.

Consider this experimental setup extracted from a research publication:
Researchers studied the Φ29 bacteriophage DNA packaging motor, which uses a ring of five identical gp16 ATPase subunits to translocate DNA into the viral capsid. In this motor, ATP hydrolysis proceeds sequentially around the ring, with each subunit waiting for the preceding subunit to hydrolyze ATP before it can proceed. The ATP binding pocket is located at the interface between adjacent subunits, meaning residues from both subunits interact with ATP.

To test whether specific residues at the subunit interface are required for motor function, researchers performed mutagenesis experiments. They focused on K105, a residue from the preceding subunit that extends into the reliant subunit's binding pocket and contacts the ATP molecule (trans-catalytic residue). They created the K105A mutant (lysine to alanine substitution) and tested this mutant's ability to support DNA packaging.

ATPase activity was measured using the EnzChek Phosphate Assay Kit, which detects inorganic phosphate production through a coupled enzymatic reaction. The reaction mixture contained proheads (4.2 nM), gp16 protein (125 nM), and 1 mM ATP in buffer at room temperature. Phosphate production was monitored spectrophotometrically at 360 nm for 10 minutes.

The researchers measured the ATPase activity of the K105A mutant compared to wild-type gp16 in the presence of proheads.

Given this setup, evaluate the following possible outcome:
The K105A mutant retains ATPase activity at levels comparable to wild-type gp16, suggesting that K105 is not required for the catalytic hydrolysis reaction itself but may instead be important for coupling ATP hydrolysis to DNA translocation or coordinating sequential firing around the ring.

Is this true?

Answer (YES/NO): NO